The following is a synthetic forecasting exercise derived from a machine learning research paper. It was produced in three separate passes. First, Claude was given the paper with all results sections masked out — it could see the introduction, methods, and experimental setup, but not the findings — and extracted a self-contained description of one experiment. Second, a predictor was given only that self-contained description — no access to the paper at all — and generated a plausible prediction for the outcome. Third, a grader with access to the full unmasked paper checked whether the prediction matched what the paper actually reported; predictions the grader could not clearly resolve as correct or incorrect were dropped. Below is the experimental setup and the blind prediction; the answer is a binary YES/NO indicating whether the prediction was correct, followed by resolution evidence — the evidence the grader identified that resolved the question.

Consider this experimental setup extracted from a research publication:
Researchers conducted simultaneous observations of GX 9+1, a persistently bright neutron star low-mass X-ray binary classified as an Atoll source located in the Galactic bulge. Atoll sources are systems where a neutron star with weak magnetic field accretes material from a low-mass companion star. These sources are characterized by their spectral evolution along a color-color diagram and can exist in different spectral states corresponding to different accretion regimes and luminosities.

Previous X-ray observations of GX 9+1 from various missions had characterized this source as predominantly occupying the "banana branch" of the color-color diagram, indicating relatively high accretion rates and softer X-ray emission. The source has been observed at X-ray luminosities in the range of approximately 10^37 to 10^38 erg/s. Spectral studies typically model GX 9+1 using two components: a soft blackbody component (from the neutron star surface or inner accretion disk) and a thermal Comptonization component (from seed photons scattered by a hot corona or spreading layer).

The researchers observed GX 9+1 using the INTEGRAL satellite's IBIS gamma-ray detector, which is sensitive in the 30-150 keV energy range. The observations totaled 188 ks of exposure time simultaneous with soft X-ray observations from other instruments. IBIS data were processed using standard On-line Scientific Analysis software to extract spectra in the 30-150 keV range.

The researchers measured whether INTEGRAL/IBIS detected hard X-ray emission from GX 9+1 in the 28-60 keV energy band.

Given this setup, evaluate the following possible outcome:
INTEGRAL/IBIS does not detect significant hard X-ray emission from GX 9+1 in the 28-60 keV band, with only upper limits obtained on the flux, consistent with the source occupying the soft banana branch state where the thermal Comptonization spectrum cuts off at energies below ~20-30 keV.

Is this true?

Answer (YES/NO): YES